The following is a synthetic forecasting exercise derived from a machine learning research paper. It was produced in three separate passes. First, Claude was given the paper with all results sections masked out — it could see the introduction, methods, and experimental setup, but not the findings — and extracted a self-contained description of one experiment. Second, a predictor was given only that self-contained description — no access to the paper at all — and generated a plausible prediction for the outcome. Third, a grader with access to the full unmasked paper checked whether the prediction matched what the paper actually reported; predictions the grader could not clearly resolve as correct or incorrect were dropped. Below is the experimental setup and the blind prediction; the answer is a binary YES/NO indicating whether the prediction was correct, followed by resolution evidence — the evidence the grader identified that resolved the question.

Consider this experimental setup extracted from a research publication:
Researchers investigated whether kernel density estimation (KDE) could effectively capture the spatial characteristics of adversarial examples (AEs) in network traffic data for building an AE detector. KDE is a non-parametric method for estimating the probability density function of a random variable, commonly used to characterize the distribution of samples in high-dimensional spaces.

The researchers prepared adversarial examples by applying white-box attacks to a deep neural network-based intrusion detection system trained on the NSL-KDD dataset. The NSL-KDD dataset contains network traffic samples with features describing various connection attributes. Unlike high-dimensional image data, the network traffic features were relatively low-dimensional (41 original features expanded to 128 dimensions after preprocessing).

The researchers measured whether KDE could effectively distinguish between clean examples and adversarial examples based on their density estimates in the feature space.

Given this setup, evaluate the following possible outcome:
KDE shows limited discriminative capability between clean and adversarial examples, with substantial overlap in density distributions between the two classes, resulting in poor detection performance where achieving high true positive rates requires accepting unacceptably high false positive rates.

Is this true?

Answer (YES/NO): YES